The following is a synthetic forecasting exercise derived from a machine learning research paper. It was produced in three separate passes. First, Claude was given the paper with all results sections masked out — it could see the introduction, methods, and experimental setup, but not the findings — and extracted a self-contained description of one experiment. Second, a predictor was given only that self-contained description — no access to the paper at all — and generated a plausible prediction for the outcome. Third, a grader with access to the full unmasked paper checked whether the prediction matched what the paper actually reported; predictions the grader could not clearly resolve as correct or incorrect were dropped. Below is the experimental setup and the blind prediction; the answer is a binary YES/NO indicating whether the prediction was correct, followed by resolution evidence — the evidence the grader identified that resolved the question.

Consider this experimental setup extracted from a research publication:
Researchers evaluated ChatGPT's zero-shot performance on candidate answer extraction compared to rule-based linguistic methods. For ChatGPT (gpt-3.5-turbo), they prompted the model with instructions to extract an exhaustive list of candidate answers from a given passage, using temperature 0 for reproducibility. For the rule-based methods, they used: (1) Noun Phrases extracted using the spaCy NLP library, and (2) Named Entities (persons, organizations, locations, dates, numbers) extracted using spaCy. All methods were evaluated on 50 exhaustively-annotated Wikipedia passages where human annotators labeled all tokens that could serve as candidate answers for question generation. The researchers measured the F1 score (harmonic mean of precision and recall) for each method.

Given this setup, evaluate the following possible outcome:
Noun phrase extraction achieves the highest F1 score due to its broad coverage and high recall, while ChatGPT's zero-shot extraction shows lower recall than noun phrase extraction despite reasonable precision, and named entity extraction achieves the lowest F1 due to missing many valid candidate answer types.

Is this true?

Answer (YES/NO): YES